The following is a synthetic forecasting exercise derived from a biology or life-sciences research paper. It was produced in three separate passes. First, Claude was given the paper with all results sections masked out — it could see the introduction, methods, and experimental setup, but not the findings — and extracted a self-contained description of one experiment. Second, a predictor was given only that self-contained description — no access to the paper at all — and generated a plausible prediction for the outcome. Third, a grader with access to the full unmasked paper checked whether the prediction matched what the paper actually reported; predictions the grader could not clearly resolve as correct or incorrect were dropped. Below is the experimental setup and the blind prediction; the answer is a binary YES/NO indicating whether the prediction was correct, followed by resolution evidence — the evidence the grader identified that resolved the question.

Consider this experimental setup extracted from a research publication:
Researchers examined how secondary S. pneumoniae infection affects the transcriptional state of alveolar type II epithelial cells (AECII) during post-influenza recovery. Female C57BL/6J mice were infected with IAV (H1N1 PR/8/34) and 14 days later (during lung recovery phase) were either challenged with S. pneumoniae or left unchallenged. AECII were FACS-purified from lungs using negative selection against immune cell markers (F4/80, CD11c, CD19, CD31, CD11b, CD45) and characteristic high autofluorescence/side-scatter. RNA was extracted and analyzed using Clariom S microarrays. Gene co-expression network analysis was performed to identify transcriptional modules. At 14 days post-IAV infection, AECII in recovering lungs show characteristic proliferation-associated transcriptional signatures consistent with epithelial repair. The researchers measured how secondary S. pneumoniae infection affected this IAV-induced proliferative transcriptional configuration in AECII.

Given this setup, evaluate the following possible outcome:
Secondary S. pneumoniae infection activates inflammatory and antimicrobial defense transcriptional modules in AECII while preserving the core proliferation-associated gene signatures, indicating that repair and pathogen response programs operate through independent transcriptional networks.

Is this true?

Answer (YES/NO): NO